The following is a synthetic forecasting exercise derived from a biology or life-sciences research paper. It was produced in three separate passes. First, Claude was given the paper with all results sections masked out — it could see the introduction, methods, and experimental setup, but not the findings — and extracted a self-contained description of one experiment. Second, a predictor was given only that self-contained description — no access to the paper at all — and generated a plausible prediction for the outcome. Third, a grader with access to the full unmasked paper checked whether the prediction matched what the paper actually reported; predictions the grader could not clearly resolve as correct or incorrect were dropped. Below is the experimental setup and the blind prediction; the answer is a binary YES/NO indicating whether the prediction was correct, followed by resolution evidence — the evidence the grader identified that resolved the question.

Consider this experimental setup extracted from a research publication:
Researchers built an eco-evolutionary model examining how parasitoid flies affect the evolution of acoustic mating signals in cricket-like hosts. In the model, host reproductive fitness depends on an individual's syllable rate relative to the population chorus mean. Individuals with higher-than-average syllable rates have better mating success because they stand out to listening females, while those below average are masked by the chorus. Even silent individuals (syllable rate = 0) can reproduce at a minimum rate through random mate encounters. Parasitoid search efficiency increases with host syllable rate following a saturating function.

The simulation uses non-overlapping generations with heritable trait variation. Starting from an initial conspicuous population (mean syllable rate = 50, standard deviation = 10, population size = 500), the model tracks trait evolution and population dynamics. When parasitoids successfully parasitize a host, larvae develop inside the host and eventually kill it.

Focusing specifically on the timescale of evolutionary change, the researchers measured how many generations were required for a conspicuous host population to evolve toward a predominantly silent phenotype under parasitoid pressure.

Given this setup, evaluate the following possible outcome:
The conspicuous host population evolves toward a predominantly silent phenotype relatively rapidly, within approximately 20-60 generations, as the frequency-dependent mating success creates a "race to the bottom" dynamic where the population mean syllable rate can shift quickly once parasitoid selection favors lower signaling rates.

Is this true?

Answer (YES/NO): NO